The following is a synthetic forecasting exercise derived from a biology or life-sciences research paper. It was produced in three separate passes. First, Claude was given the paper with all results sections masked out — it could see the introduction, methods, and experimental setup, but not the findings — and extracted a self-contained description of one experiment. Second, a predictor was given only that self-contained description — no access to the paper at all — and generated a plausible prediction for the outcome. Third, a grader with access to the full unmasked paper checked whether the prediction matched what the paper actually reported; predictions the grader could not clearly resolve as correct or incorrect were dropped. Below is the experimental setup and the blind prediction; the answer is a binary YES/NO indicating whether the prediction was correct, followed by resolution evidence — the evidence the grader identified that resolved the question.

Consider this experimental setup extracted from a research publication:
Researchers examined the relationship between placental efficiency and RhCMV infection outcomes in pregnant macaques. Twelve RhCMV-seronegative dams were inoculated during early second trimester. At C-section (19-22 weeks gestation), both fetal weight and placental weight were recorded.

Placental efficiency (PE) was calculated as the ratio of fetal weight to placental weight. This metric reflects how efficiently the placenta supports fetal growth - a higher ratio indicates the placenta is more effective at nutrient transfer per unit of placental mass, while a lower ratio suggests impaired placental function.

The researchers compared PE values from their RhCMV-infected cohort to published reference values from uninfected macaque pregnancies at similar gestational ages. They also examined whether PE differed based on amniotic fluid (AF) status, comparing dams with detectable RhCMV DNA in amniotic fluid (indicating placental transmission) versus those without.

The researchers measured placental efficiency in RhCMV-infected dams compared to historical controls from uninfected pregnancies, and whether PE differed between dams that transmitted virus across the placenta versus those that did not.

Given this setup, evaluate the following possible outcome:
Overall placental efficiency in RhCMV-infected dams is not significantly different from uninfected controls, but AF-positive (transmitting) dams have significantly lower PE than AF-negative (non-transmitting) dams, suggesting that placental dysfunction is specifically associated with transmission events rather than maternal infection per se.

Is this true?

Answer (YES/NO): NO